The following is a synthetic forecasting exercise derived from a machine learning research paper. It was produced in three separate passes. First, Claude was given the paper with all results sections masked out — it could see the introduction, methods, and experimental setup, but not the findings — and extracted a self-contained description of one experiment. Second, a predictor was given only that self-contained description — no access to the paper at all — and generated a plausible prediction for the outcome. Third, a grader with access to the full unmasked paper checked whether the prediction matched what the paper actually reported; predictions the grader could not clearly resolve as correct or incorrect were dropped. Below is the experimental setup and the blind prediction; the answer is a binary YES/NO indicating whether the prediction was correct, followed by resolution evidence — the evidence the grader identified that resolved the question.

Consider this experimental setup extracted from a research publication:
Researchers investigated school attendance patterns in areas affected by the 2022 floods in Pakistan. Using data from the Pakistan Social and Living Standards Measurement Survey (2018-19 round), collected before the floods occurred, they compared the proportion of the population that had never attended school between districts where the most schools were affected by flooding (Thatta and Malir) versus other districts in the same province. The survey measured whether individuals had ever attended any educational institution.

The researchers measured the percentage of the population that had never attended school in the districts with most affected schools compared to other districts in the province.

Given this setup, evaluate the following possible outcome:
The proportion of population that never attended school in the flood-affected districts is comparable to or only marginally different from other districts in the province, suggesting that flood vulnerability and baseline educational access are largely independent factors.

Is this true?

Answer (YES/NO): NO